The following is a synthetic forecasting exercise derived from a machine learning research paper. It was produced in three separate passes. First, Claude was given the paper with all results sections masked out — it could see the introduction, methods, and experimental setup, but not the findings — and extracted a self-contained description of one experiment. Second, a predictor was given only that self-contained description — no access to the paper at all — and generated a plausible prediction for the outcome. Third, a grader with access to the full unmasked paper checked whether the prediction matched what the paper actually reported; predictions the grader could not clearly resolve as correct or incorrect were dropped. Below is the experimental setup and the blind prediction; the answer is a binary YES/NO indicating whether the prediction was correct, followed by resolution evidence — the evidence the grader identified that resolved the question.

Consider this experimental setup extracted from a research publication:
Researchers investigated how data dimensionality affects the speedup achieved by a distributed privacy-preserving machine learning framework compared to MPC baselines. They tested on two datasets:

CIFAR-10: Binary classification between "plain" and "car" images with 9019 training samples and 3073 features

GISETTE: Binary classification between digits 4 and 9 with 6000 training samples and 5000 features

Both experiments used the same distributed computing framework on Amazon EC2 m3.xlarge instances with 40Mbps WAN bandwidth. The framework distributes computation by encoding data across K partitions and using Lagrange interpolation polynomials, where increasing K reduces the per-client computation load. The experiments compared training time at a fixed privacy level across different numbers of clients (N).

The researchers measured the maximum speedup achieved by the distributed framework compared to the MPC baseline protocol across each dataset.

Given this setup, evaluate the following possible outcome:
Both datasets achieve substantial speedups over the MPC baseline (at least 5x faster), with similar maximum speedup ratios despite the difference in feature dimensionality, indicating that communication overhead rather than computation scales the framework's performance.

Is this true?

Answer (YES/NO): NO